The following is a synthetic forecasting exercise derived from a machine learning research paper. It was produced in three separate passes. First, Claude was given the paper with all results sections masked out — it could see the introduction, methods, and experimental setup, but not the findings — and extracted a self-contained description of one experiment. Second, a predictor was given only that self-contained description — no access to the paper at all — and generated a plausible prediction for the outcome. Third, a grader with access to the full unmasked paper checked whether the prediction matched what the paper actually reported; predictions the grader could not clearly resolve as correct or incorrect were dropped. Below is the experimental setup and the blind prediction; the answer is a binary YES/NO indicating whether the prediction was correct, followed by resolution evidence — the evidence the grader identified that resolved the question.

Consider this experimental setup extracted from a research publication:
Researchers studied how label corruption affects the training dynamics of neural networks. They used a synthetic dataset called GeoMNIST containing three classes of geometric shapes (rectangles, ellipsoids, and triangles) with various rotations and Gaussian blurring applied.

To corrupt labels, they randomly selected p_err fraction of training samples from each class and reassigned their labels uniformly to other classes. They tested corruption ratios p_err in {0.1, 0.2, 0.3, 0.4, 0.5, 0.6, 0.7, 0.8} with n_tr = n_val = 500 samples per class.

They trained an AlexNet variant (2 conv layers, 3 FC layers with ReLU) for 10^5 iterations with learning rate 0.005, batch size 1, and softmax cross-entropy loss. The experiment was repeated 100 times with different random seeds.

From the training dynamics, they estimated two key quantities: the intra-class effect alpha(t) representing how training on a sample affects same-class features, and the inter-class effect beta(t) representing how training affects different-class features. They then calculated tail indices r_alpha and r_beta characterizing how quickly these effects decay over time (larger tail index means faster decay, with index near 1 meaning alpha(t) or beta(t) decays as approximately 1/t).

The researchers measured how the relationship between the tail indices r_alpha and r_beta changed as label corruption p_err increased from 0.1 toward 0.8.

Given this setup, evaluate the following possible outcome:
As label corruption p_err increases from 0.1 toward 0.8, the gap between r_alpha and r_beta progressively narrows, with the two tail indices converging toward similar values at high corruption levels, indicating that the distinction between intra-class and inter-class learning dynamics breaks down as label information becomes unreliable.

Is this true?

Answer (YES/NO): NO